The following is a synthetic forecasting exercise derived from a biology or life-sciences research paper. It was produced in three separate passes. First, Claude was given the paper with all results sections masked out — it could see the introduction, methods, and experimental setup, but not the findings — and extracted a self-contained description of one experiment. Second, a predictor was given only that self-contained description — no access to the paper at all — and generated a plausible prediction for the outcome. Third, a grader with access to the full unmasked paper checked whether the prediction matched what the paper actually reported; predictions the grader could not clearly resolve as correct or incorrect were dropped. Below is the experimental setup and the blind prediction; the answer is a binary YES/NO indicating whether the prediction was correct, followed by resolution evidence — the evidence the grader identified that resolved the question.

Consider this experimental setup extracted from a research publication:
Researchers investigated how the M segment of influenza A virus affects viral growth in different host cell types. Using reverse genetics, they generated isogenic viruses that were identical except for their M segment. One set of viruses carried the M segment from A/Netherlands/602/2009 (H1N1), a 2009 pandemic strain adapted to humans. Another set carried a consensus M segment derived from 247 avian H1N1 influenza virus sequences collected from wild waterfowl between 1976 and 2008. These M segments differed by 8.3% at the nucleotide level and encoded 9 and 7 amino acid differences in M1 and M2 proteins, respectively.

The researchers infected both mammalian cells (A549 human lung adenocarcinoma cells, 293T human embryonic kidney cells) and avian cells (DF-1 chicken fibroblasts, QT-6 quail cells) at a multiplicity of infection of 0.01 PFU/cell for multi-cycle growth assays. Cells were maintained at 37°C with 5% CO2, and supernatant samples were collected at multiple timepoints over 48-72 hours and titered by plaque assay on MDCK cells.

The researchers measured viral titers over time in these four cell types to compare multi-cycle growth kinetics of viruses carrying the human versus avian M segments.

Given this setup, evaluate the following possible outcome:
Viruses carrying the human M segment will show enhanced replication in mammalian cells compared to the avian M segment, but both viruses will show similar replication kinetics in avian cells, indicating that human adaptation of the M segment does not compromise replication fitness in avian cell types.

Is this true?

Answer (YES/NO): YES